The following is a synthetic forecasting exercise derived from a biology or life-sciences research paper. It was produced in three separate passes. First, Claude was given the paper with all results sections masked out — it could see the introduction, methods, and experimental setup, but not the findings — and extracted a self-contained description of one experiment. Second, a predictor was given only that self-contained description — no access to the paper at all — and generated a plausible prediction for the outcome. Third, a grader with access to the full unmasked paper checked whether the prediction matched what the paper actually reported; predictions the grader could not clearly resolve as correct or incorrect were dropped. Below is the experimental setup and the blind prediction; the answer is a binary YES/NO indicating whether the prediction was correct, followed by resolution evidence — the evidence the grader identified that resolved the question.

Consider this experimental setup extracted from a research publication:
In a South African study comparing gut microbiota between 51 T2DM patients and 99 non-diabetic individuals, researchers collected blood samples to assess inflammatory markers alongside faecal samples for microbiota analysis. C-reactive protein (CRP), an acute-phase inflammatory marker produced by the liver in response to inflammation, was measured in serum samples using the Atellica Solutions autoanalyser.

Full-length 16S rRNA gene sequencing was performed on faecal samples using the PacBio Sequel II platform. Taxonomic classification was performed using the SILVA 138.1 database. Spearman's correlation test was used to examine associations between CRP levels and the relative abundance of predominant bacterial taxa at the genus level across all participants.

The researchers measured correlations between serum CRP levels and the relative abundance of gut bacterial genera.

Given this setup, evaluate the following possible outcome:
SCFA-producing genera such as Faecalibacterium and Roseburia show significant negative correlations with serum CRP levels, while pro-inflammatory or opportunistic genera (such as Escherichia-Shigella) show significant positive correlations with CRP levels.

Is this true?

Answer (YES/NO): YES